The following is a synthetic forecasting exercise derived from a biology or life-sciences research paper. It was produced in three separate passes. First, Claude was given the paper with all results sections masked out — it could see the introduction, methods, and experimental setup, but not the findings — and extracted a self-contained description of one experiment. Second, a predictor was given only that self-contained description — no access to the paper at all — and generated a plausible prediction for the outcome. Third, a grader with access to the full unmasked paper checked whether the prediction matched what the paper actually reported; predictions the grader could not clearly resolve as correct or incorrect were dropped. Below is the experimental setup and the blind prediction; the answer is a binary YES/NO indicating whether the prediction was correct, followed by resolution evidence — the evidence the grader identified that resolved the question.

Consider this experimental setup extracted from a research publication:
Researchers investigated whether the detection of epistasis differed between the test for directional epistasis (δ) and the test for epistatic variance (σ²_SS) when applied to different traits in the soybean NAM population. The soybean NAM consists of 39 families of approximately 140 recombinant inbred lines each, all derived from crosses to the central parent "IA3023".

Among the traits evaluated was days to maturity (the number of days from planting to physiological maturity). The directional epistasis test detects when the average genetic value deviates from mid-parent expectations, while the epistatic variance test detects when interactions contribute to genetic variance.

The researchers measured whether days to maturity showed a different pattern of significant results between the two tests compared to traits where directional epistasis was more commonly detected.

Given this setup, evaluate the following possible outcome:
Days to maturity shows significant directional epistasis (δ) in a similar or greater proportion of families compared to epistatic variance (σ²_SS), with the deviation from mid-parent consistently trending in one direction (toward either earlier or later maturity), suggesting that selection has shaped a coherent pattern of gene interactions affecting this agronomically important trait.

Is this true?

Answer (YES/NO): NO